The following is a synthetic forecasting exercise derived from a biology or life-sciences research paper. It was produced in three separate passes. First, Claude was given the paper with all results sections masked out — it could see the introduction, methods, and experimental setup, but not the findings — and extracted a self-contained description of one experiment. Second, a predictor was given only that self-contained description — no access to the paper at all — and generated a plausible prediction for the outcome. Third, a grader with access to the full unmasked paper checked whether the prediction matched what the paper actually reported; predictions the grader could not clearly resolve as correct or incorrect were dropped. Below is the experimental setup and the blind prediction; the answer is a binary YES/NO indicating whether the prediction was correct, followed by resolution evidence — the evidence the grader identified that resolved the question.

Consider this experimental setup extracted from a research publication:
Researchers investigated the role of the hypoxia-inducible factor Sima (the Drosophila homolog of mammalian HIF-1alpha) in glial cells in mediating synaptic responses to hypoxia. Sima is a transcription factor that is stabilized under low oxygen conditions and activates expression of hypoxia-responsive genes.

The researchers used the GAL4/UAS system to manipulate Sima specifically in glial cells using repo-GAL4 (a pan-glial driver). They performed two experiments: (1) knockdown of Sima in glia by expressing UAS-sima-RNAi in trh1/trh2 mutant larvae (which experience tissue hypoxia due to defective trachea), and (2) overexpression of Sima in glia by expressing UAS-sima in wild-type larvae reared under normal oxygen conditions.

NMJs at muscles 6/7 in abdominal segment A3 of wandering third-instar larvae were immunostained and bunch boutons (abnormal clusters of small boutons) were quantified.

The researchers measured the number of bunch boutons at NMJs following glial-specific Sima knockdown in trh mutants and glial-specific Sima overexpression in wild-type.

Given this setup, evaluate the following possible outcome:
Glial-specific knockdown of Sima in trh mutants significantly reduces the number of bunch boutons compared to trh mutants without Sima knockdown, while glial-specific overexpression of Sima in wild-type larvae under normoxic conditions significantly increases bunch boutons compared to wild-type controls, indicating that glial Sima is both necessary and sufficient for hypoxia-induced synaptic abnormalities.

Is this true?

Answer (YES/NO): YES